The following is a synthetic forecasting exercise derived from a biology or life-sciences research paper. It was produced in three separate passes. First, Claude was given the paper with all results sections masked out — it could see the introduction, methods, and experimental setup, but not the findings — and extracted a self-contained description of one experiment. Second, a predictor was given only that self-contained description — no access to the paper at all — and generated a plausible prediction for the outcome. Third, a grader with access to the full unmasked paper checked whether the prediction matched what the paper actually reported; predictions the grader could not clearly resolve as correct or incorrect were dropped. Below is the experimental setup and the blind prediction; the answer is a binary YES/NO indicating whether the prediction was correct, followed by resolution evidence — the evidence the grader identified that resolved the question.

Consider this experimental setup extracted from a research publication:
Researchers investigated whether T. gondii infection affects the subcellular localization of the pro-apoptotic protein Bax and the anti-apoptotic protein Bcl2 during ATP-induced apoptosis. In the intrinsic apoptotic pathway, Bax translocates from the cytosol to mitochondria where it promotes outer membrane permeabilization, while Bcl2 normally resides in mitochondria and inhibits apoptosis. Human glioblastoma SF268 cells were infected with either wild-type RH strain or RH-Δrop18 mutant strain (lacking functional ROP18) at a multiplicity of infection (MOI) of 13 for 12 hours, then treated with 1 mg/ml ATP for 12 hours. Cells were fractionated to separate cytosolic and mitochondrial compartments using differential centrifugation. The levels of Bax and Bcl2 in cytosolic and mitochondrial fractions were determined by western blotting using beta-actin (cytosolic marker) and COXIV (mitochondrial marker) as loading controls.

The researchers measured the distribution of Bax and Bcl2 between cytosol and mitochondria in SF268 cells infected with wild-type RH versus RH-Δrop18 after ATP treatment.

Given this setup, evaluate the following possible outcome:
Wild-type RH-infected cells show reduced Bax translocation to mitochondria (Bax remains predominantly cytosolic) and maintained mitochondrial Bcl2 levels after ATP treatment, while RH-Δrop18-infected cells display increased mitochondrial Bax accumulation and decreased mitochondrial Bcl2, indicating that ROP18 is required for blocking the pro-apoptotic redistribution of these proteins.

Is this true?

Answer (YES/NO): NO